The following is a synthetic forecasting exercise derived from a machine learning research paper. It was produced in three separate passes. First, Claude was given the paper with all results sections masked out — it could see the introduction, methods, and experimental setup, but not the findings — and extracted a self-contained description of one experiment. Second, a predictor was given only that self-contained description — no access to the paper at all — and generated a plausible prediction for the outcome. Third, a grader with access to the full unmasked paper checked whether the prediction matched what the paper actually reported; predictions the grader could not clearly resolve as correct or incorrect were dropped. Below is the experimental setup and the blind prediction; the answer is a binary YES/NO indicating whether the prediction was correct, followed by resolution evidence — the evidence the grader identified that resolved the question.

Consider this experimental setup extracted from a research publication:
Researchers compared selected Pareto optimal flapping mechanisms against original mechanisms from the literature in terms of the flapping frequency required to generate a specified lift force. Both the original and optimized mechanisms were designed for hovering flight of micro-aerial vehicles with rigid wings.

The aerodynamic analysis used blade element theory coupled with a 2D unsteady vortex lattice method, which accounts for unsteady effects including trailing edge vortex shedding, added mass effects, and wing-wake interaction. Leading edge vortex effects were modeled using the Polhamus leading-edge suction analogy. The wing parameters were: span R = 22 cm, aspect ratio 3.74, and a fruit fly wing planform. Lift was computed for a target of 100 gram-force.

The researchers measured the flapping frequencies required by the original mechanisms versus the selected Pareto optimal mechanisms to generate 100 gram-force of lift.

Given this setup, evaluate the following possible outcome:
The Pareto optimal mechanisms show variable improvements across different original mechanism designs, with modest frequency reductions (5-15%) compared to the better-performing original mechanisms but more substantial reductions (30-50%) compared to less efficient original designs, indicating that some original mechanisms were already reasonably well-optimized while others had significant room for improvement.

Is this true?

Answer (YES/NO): NO